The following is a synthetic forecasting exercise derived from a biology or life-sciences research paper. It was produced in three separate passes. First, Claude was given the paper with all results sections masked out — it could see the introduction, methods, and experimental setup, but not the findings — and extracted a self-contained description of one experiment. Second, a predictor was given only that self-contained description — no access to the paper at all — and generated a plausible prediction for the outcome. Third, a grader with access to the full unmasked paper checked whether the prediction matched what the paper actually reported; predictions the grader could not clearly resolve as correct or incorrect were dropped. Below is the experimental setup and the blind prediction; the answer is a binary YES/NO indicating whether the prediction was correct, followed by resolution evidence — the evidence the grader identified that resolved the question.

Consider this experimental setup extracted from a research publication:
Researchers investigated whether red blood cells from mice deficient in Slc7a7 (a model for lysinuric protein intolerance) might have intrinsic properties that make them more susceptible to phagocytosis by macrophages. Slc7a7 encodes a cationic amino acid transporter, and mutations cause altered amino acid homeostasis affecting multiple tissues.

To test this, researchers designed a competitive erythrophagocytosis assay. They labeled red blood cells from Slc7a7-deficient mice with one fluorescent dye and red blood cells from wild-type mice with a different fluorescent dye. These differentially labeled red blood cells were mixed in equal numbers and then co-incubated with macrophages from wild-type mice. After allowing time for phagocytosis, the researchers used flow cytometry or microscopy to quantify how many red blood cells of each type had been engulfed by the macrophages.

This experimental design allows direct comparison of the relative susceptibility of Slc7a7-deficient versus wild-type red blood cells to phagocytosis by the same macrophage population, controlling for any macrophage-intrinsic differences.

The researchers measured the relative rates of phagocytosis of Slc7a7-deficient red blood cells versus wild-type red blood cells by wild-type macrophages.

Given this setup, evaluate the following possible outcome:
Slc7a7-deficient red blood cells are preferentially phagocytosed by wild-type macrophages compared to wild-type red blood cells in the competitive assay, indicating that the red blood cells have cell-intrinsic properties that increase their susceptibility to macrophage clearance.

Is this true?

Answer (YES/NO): YES